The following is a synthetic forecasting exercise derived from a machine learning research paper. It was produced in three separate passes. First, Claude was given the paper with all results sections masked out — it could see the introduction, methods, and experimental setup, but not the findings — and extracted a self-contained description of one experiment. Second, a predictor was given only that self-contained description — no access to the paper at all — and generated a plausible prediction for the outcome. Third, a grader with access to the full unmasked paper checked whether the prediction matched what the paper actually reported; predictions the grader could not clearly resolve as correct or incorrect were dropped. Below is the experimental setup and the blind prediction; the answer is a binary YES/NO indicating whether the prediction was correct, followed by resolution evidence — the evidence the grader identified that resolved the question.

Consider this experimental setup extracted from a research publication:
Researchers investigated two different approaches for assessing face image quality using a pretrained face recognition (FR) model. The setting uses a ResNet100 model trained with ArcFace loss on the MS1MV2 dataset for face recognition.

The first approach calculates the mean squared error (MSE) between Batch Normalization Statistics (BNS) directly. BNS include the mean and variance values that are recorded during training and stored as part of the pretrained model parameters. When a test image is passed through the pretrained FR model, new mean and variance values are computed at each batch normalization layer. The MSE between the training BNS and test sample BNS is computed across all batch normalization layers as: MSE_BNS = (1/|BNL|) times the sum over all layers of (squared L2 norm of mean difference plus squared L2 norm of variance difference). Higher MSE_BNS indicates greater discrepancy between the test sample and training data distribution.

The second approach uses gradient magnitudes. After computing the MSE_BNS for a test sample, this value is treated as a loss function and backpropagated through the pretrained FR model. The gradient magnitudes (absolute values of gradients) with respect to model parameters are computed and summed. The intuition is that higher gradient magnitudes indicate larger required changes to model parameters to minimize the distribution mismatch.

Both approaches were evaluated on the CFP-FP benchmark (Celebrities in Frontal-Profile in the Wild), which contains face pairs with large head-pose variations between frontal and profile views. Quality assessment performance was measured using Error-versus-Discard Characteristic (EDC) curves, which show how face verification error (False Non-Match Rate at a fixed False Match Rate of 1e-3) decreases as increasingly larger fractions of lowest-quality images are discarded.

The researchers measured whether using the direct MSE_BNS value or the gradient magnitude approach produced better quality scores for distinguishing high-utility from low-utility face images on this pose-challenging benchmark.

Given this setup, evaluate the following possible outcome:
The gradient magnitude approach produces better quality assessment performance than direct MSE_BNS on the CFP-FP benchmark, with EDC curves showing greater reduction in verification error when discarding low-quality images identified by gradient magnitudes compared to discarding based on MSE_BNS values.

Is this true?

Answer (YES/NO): YES